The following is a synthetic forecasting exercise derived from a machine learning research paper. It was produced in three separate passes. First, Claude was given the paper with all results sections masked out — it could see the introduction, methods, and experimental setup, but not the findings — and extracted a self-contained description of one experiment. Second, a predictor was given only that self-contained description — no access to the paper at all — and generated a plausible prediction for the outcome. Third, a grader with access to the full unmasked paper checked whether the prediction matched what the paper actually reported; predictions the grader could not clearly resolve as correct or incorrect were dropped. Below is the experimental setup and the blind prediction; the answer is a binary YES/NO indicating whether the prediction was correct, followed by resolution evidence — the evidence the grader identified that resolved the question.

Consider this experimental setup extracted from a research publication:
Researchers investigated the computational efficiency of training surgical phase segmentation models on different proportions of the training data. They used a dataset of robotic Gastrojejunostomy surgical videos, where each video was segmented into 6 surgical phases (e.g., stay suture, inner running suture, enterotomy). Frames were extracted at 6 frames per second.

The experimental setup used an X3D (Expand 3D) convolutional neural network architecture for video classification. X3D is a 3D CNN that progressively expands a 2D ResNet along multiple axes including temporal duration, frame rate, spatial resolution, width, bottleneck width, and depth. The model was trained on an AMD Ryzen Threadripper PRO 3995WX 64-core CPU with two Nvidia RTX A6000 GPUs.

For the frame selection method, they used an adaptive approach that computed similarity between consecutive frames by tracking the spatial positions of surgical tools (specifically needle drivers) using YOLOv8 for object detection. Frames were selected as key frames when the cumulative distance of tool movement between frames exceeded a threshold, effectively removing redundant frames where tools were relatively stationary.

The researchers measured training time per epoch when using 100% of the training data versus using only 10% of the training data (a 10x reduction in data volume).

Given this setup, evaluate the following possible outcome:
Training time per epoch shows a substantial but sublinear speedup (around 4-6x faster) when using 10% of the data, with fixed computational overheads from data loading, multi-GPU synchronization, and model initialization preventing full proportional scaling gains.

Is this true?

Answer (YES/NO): NO